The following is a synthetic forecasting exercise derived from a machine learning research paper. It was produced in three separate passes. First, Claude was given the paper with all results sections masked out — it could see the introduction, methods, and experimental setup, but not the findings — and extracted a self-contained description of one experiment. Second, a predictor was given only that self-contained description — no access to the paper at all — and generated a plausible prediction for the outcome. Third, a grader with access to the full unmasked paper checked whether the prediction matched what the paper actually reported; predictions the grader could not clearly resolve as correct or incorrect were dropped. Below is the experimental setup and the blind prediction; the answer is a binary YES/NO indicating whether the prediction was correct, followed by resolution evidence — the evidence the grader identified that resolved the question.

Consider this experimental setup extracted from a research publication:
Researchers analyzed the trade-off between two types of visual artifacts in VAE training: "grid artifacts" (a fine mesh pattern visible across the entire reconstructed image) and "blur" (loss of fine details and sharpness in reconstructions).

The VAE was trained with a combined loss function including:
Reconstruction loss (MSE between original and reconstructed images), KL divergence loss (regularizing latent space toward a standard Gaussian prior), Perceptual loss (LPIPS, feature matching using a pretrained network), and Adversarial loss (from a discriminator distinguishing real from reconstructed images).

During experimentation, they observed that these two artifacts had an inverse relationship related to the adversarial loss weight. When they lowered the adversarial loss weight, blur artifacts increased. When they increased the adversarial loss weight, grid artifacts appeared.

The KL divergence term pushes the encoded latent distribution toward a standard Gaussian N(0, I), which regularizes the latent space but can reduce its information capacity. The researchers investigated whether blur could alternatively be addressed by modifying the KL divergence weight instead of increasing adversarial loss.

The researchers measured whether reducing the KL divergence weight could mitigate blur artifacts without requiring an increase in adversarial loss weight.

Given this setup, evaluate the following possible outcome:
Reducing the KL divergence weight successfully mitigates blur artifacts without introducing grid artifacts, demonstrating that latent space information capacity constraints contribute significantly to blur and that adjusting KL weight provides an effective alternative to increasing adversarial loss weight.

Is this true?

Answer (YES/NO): YES